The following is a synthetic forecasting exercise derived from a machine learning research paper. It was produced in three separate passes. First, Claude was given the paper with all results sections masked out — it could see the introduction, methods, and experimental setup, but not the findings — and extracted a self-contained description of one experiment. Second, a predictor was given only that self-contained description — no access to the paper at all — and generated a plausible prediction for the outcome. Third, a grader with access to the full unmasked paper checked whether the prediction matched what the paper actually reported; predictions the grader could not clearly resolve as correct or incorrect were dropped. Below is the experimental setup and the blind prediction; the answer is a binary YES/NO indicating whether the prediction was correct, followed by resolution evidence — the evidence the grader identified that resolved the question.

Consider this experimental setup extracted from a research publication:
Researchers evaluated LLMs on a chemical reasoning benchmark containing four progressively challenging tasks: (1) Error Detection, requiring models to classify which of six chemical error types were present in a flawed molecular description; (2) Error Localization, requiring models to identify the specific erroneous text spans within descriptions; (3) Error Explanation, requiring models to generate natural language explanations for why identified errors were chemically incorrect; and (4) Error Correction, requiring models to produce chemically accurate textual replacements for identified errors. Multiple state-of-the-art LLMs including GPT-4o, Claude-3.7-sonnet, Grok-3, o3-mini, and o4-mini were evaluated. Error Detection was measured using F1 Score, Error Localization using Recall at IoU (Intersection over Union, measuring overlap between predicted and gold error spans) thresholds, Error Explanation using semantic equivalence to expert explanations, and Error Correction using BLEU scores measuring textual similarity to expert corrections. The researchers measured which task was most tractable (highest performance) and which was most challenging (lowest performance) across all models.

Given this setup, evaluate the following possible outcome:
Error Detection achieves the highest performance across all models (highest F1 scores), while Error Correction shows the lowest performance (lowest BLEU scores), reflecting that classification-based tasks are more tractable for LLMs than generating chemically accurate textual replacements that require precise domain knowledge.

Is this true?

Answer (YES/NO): YES